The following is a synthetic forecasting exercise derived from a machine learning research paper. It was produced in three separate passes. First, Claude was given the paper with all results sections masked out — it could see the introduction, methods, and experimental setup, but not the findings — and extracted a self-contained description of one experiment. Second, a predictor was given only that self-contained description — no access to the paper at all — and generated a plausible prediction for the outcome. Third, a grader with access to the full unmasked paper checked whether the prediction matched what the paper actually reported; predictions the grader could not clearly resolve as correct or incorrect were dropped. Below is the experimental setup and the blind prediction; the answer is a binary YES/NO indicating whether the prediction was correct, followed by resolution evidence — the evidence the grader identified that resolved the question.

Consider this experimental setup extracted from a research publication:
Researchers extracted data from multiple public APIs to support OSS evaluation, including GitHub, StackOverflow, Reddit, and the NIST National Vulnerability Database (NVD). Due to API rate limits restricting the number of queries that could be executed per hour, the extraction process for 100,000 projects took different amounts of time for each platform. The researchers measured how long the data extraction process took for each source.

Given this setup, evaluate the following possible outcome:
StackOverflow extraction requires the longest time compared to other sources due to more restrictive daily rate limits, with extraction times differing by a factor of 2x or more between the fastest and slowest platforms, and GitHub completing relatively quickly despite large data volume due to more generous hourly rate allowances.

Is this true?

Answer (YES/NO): YES